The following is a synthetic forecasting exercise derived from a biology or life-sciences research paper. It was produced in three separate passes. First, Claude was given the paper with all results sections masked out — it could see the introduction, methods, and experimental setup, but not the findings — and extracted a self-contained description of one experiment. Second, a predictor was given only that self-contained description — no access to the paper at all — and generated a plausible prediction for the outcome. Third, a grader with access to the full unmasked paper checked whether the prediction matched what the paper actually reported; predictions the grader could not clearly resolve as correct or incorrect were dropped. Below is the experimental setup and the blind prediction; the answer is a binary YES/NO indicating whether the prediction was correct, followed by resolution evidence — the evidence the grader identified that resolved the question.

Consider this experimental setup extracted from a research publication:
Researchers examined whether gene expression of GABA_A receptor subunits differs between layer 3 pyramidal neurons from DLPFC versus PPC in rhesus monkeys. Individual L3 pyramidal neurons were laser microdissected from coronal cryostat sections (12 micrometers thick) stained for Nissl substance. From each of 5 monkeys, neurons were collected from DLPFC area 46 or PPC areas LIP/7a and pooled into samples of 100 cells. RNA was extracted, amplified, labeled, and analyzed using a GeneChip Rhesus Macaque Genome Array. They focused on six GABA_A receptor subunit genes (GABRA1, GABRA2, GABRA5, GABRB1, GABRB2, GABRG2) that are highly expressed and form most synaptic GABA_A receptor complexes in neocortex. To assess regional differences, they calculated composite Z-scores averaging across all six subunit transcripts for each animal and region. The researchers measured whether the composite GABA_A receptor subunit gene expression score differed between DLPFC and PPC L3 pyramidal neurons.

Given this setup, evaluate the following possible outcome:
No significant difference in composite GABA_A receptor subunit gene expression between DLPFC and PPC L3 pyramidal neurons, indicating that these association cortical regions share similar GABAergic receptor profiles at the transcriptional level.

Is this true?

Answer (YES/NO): YES